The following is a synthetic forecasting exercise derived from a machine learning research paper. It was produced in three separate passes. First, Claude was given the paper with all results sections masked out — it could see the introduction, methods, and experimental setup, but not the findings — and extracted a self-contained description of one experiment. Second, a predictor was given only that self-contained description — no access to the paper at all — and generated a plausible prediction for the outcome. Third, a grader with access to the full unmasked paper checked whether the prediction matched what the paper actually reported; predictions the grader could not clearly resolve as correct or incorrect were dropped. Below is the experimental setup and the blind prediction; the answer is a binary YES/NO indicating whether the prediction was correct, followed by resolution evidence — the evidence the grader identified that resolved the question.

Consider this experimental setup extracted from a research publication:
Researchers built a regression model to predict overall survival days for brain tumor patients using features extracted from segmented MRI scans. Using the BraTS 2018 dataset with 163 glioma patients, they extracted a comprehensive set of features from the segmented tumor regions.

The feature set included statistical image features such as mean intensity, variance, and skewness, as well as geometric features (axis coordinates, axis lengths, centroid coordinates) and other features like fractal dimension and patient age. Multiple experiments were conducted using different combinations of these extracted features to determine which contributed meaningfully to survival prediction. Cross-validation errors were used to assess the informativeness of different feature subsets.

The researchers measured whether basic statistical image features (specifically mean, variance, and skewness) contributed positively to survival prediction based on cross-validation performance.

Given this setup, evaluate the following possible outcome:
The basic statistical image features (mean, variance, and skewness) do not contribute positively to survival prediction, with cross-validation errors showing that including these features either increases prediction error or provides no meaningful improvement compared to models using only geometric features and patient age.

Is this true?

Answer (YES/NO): YES